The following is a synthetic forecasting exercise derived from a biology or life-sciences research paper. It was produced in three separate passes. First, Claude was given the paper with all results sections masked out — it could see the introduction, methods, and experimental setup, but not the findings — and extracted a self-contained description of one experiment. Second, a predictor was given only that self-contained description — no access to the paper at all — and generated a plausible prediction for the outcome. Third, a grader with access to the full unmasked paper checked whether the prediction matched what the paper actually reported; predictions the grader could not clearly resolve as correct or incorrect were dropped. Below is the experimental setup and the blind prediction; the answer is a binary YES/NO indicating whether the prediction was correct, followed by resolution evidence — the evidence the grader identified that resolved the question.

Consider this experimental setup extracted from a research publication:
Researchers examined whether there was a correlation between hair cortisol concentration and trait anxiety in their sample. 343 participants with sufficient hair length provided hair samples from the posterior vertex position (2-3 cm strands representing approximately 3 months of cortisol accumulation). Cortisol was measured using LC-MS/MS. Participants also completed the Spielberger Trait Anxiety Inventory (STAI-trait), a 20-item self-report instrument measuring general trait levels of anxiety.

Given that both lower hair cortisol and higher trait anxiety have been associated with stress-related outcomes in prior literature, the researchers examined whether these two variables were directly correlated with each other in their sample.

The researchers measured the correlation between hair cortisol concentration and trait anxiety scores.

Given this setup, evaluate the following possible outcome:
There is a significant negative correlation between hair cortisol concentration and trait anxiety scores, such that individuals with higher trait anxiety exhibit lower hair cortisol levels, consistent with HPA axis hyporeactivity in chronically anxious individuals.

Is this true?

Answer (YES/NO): NO